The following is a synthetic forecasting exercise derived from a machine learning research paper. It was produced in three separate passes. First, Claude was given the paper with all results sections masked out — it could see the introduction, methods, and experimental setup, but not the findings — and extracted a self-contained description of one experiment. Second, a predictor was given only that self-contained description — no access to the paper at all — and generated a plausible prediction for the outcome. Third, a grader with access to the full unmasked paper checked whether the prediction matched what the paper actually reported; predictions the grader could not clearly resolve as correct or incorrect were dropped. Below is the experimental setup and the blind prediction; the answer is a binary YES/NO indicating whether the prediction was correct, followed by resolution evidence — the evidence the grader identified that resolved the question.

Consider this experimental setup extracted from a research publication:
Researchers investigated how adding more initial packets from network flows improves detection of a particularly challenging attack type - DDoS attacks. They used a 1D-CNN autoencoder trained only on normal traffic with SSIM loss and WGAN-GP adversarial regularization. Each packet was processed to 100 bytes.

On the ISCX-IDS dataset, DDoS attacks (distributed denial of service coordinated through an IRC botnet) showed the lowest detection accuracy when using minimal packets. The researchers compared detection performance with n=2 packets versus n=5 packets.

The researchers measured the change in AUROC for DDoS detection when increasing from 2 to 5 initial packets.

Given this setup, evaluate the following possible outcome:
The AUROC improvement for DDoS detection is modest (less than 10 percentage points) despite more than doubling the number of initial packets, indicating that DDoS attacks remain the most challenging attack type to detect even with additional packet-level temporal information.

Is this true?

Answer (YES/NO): NO